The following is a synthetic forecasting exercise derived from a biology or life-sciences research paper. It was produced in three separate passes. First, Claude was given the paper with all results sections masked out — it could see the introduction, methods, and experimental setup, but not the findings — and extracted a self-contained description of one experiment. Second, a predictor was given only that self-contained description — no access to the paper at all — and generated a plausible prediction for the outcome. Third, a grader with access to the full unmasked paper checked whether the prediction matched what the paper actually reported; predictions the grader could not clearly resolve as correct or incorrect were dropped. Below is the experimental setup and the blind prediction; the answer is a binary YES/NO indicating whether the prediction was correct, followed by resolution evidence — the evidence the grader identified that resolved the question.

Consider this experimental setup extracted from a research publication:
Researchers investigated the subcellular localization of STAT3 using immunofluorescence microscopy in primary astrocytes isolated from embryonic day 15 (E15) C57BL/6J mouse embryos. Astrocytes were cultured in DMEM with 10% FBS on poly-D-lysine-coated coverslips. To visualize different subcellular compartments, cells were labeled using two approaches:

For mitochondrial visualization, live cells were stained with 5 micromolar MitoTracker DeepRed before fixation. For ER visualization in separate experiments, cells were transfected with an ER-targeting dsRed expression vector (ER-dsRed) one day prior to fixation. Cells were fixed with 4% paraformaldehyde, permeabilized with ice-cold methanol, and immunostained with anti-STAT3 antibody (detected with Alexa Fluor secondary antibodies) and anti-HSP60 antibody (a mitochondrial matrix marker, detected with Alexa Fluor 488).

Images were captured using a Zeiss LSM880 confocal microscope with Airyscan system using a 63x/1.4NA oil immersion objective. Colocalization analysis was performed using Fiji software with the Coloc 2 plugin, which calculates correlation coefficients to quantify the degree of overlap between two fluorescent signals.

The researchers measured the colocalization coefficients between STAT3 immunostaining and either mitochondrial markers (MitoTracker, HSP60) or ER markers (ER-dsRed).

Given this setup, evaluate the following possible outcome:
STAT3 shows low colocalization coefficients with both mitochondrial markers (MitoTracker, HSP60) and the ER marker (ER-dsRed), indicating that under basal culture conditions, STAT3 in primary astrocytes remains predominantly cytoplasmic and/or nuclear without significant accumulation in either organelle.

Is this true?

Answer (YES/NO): NO